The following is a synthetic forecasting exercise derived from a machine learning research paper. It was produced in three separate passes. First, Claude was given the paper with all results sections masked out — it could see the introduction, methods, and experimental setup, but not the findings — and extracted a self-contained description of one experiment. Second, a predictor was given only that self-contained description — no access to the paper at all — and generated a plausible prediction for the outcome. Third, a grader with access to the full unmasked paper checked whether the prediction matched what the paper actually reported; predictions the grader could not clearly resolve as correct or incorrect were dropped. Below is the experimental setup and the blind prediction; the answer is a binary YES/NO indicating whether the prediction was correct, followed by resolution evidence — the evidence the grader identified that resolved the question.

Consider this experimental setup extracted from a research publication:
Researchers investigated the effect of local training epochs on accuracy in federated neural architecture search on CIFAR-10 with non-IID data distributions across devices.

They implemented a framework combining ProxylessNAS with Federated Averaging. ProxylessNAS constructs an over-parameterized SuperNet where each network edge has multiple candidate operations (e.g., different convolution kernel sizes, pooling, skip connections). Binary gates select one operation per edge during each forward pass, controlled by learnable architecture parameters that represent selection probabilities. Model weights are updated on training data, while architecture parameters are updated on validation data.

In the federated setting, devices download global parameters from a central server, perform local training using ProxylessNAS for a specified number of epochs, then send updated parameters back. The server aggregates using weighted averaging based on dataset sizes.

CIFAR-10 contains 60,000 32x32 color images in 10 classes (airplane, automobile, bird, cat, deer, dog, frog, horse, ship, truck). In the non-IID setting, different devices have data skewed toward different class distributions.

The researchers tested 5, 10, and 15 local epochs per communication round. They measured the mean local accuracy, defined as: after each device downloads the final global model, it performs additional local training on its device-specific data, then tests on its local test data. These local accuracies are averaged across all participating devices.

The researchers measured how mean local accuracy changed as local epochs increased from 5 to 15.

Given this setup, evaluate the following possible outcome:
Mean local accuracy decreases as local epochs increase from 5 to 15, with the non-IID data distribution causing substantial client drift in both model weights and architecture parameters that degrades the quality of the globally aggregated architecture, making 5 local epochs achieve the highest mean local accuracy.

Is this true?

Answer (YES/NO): YES